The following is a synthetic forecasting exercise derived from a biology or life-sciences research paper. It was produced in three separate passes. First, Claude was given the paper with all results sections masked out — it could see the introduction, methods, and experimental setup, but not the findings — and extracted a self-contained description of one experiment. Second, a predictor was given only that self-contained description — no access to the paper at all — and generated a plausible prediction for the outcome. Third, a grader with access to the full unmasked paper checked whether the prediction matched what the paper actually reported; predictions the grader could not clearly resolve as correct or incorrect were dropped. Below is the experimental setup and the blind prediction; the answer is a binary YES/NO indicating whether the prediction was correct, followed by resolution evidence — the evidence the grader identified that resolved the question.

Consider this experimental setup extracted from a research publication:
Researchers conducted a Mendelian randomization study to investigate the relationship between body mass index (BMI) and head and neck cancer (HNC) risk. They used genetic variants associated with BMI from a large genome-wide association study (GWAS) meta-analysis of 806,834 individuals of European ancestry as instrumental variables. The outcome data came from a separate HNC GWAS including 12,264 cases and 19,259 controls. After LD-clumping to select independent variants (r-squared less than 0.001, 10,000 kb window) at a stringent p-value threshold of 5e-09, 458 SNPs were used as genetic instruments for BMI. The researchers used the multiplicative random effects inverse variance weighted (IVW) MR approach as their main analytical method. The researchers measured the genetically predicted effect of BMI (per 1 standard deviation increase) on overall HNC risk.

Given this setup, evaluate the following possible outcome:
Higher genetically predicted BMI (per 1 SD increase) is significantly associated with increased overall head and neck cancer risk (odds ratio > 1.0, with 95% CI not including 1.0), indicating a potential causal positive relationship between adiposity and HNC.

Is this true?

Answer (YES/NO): NO